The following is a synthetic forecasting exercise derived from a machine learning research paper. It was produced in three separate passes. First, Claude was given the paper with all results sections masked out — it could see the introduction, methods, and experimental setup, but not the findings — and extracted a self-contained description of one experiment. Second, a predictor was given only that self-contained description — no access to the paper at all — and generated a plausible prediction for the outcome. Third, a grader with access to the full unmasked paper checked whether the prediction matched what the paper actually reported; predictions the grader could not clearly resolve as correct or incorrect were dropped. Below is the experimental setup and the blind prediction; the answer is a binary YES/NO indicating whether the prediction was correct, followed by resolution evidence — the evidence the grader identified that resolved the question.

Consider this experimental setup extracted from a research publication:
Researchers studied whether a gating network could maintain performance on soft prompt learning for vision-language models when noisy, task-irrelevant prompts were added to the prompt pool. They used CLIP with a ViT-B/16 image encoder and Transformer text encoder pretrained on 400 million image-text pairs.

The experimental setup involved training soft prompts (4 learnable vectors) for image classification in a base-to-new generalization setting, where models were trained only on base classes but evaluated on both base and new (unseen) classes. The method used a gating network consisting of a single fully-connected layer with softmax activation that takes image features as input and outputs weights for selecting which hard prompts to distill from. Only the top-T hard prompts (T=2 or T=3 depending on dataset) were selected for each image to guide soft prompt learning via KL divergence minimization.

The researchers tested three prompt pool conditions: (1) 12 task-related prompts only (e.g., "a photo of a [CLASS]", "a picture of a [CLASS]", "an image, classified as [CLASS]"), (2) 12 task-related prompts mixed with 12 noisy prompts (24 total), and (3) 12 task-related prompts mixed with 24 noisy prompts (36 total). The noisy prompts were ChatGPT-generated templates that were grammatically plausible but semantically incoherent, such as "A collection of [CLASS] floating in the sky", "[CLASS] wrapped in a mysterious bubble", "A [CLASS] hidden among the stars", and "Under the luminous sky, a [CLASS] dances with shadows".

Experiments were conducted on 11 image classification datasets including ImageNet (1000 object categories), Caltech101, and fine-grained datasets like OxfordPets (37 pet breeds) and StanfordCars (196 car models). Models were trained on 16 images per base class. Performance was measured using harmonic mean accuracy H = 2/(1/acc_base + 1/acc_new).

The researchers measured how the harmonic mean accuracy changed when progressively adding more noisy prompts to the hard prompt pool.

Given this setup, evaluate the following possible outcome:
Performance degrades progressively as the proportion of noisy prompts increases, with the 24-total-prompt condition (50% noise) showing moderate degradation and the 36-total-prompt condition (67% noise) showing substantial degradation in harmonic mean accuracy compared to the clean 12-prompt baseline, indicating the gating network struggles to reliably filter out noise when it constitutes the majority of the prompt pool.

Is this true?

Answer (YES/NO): NO